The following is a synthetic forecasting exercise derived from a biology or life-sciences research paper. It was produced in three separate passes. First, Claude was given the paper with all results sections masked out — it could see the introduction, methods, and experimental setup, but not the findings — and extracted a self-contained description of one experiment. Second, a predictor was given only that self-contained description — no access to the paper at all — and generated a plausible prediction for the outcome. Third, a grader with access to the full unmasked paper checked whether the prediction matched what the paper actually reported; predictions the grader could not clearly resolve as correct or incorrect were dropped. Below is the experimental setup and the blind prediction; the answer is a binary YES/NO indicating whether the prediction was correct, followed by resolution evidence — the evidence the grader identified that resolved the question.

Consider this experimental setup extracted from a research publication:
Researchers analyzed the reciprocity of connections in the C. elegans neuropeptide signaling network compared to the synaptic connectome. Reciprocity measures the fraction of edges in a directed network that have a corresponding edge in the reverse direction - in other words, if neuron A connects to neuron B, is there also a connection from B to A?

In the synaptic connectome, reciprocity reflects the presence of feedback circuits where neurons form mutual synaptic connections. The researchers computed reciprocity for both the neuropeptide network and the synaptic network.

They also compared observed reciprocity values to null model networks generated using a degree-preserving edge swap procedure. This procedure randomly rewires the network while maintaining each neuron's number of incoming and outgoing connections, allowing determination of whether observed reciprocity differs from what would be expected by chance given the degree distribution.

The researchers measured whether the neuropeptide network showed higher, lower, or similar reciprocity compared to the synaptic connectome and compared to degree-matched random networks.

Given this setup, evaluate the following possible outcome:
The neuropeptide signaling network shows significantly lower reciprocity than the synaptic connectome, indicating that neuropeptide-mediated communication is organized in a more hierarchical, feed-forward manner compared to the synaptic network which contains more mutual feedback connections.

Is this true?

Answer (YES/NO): NO